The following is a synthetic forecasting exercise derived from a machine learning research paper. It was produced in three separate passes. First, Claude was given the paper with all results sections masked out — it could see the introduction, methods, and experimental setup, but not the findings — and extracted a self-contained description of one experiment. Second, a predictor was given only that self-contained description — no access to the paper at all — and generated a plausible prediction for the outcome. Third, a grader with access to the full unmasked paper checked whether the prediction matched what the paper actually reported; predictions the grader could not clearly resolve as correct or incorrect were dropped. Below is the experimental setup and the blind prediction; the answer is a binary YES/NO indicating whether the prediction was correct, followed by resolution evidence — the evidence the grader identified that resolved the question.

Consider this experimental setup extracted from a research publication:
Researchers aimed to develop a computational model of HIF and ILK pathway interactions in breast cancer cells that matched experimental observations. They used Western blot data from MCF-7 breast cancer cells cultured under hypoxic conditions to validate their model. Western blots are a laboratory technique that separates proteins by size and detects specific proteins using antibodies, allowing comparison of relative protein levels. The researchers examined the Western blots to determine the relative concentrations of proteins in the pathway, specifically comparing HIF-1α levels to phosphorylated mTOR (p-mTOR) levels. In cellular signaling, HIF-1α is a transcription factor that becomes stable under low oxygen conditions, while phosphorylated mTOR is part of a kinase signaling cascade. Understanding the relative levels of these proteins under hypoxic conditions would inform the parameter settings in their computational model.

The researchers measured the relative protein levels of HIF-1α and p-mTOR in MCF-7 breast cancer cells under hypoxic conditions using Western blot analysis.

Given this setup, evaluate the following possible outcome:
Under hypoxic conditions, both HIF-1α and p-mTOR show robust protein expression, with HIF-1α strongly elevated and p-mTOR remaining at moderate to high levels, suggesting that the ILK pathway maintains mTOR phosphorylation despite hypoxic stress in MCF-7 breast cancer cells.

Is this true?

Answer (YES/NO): YES